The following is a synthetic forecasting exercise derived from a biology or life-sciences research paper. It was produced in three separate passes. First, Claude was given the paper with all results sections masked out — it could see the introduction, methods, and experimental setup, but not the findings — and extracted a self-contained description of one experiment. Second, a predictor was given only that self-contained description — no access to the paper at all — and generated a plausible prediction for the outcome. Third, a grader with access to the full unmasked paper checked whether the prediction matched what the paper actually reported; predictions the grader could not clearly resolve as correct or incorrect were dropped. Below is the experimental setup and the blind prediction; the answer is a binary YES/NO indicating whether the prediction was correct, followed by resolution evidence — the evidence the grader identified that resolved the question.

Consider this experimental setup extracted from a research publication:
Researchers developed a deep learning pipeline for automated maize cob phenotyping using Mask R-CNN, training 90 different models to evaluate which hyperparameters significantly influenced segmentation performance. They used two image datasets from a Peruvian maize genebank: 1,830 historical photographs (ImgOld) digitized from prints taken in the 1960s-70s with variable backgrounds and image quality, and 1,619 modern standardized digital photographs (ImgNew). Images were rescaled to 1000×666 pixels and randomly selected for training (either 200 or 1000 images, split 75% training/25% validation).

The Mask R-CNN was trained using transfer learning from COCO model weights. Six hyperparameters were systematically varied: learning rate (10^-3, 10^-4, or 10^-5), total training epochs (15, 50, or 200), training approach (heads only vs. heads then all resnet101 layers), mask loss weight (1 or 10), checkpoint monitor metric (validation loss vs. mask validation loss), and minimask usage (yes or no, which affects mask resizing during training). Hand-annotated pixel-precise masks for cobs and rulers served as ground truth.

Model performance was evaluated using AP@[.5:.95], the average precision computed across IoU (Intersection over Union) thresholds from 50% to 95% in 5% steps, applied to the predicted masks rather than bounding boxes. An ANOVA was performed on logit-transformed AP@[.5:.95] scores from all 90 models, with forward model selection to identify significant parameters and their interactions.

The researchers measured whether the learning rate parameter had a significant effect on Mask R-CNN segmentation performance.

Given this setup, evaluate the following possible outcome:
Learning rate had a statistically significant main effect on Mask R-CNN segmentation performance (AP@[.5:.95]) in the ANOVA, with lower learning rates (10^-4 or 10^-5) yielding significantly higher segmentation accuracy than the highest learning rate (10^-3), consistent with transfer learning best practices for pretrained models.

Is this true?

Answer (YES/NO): NO